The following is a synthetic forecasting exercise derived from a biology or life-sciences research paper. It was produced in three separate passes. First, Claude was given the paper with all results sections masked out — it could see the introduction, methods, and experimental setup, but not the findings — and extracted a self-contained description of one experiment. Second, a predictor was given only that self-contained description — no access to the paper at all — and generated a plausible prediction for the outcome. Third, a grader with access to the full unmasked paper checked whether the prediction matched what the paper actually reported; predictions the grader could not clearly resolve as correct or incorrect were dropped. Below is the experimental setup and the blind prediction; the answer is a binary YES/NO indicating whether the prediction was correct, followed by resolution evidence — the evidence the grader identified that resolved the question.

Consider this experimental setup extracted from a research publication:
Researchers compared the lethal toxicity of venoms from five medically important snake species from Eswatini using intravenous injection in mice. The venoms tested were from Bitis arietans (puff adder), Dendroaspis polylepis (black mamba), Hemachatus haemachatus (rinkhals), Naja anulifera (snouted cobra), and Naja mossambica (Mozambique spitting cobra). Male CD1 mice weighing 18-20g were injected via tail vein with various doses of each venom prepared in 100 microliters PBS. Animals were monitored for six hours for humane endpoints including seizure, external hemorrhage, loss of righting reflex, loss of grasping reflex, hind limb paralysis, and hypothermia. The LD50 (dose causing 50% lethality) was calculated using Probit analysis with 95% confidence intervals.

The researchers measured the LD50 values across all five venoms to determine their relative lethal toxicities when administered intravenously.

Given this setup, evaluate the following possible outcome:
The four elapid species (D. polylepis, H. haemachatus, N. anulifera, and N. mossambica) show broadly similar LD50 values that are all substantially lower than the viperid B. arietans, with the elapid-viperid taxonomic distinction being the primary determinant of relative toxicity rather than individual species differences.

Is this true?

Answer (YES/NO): NO